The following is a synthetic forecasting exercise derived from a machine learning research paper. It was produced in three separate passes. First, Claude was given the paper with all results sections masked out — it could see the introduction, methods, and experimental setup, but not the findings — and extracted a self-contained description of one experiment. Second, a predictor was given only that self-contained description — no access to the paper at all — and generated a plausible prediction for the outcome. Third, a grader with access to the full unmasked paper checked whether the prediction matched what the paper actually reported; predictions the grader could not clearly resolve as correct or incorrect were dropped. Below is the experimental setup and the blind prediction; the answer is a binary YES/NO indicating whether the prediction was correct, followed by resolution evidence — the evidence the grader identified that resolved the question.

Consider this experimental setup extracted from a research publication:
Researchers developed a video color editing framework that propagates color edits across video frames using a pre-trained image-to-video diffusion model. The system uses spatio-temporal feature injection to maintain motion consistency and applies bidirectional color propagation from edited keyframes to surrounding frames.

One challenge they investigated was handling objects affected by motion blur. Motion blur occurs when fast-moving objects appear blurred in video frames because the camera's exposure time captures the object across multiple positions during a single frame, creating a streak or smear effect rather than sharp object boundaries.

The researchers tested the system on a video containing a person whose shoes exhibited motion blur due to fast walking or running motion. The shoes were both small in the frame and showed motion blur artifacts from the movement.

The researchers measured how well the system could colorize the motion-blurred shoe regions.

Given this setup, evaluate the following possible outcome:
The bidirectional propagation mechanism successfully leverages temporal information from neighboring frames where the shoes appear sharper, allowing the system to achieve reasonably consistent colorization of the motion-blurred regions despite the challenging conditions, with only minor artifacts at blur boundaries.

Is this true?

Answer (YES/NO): NO